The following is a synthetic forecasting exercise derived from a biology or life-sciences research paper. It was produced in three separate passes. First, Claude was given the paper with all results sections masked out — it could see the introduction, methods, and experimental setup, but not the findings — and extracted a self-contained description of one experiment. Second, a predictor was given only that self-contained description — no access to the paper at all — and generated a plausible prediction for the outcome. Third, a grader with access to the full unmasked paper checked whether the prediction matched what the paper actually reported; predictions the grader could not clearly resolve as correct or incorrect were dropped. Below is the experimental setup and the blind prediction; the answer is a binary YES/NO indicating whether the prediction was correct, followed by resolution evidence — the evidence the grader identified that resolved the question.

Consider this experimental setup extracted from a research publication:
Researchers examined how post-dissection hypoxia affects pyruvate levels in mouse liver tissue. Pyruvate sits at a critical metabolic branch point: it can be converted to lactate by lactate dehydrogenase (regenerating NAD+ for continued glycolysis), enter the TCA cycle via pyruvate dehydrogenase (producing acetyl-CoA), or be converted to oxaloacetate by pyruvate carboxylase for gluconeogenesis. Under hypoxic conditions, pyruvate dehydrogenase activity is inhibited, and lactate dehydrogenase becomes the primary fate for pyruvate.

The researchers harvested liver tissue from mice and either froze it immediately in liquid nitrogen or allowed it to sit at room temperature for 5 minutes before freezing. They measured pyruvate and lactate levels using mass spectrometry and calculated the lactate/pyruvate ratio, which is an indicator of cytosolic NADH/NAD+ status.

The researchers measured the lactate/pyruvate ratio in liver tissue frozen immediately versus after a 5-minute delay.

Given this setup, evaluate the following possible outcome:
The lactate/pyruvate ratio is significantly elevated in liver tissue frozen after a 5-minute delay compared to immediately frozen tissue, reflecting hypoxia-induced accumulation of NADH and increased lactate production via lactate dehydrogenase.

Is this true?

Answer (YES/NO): YES